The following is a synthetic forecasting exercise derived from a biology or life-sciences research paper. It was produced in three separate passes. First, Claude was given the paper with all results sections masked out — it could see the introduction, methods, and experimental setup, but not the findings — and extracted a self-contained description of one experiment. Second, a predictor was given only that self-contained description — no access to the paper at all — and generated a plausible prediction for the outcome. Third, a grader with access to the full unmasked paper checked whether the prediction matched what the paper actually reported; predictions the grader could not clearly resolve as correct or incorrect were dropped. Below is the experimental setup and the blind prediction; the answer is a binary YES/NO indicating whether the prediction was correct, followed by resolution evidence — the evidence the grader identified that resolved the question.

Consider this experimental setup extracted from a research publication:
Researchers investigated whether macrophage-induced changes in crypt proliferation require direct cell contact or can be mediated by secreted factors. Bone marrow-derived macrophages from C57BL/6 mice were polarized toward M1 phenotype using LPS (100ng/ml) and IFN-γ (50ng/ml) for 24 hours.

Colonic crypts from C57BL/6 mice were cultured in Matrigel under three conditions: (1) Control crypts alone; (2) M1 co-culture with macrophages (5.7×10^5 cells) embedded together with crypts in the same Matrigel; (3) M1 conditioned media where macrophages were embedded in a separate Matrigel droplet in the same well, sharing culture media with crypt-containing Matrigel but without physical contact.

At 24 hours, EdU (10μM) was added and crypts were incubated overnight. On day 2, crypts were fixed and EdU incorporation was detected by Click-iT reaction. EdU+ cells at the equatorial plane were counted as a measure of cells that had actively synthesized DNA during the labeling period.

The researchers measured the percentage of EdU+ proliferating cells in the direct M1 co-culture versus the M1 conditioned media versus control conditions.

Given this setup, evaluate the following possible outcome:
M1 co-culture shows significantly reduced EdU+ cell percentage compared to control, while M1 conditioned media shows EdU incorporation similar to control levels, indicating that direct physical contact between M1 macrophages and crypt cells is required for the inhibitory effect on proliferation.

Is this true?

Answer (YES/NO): NO